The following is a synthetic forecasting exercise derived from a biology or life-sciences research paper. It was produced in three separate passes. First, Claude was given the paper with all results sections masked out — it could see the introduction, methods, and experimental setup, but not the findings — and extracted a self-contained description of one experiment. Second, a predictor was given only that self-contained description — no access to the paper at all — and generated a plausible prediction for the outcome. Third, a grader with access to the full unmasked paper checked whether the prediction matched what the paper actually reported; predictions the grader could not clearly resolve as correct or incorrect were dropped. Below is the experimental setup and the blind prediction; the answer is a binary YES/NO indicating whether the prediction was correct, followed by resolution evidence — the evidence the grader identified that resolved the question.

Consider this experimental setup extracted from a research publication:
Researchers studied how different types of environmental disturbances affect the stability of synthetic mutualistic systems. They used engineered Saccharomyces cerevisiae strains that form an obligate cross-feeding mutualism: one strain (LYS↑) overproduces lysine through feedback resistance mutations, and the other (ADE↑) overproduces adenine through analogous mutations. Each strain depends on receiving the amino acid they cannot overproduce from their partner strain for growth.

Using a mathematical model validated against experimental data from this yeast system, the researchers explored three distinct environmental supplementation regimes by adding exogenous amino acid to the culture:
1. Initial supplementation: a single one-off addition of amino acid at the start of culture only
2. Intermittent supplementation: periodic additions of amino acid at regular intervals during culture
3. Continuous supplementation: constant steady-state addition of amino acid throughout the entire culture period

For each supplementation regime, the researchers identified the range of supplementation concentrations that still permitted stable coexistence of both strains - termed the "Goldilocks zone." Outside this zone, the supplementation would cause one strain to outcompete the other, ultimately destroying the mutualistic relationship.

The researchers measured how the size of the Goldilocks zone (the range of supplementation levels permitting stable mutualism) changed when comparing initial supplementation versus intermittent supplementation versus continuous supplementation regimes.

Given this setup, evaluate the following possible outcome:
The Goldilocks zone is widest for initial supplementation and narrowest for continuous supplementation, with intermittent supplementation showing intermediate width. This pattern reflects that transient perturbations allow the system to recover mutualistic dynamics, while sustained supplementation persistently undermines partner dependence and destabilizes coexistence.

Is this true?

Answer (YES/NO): YES